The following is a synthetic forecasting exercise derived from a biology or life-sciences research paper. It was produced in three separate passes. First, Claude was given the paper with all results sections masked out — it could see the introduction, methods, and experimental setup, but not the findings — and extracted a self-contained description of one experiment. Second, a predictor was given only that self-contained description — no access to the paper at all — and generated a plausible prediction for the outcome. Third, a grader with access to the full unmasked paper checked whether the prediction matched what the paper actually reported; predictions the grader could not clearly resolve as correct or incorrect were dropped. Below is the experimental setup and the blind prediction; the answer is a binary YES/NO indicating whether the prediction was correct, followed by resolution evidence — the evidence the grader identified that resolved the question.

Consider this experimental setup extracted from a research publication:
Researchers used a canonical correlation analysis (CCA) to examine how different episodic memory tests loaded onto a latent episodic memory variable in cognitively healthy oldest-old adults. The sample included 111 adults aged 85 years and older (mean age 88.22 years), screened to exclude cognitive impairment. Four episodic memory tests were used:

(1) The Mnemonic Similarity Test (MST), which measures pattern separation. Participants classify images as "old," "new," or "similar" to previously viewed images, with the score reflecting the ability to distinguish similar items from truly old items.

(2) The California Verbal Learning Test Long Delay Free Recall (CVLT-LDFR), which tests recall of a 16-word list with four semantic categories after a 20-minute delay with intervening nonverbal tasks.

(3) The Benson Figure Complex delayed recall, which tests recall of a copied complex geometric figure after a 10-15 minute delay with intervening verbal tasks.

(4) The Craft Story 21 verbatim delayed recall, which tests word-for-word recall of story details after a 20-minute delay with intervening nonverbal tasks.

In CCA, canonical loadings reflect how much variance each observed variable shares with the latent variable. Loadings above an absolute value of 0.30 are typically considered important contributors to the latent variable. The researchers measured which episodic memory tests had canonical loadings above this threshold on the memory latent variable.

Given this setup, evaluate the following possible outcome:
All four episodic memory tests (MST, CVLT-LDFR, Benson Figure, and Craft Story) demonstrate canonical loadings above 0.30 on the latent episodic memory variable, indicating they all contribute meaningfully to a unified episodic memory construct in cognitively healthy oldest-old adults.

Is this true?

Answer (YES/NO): NO